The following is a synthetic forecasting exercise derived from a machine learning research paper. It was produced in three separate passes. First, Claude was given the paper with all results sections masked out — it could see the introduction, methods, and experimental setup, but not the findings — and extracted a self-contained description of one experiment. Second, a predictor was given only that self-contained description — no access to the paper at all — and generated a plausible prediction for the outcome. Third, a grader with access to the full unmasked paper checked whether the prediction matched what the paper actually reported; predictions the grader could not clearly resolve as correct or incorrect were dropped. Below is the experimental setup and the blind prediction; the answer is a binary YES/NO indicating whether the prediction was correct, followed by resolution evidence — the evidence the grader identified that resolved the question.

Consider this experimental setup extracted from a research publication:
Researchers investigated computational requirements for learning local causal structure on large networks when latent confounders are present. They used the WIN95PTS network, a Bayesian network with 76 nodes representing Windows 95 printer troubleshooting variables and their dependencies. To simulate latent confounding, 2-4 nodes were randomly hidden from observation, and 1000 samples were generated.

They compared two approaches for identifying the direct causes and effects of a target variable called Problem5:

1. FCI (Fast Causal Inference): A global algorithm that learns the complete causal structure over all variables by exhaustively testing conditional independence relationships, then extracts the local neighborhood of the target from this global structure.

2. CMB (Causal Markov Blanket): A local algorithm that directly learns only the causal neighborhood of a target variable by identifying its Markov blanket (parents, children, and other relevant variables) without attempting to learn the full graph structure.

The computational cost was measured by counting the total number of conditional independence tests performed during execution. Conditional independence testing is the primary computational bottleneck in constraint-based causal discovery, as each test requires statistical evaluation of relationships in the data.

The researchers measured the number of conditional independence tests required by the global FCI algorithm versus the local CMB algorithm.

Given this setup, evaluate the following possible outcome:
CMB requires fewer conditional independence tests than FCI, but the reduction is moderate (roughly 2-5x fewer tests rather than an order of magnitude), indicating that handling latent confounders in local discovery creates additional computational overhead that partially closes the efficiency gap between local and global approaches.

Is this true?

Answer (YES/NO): NO